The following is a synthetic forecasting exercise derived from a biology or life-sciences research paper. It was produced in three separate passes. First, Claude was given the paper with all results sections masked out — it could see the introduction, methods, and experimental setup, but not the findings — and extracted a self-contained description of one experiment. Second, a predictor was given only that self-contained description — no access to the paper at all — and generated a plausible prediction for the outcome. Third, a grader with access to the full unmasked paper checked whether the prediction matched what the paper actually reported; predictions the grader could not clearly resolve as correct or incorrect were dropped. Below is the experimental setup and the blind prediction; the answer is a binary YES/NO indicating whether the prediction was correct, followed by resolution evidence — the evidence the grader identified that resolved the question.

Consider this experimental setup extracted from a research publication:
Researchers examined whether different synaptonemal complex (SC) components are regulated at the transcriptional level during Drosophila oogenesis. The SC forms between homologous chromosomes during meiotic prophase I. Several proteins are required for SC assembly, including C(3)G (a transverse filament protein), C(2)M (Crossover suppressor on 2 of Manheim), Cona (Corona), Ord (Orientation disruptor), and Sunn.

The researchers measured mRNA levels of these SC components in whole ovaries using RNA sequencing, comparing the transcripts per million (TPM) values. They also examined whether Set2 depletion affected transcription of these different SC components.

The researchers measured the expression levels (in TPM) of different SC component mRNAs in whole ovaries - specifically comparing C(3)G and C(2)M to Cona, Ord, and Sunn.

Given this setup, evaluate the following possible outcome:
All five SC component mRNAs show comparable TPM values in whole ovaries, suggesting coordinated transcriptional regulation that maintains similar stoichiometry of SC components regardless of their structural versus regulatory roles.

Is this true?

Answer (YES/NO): NO